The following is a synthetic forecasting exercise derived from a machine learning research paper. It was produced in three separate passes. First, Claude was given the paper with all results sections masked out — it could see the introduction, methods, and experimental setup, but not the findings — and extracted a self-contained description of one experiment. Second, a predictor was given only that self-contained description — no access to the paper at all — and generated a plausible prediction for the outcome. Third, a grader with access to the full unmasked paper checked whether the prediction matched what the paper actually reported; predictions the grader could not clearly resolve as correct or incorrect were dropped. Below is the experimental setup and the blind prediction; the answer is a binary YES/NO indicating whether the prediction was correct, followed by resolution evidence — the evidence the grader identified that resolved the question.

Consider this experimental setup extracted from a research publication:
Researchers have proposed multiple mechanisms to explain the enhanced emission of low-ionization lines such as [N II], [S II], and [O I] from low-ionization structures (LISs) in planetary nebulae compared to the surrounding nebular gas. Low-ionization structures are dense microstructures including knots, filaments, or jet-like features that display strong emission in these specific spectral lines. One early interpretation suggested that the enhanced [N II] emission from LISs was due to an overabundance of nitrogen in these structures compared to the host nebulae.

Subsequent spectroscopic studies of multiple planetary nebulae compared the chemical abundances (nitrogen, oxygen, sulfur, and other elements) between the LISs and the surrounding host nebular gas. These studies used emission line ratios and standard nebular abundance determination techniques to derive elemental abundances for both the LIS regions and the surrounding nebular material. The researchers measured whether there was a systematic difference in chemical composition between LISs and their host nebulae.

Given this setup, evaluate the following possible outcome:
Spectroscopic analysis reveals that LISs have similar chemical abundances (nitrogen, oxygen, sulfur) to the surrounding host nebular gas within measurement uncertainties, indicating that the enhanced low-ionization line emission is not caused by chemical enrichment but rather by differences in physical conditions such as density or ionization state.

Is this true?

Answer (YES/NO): YES